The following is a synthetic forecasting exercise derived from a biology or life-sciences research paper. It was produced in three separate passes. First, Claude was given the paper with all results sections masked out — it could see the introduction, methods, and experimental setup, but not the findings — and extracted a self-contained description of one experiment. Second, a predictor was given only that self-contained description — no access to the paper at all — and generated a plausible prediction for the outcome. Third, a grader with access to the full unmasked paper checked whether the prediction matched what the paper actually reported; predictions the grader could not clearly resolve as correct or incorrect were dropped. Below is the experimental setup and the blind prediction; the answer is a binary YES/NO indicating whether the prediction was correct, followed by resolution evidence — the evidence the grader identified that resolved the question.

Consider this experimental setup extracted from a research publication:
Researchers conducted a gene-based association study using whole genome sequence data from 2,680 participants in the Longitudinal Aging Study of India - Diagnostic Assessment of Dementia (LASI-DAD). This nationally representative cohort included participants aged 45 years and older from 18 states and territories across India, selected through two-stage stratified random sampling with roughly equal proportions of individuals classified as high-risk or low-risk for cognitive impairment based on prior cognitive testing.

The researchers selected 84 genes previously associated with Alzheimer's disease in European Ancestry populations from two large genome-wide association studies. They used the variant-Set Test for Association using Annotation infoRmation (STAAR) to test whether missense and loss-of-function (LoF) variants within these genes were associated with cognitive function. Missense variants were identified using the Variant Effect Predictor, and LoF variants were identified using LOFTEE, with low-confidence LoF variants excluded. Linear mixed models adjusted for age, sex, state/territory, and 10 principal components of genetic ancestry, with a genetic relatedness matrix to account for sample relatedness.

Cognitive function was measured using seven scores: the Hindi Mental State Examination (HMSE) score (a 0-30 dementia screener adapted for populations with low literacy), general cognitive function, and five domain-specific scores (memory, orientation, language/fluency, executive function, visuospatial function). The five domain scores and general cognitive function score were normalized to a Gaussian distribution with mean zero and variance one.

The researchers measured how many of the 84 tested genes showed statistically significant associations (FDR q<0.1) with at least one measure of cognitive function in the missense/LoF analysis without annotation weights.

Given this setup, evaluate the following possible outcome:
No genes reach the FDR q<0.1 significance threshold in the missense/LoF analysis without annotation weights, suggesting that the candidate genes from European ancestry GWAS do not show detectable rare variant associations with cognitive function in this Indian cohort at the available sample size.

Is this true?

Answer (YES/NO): NO